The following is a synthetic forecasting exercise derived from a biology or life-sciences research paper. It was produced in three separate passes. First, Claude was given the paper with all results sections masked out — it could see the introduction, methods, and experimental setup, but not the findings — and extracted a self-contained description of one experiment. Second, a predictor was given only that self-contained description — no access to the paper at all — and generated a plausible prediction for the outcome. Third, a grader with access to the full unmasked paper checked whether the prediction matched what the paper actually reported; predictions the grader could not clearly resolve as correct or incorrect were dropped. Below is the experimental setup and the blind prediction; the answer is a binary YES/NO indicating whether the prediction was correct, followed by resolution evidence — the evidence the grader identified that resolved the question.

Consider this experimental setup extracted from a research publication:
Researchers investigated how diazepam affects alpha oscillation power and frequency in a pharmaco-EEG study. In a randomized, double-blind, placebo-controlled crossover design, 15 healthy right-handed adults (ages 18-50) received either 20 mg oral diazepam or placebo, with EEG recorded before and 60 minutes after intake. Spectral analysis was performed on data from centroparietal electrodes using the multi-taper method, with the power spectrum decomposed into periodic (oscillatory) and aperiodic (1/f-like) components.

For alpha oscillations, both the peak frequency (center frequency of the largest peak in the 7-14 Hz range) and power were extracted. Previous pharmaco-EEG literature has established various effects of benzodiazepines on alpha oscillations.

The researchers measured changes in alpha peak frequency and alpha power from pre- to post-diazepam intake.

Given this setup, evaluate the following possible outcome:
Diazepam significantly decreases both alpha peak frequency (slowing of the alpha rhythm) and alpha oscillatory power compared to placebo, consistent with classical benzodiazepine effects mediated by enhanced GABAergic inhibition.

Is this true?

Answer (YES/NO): NO